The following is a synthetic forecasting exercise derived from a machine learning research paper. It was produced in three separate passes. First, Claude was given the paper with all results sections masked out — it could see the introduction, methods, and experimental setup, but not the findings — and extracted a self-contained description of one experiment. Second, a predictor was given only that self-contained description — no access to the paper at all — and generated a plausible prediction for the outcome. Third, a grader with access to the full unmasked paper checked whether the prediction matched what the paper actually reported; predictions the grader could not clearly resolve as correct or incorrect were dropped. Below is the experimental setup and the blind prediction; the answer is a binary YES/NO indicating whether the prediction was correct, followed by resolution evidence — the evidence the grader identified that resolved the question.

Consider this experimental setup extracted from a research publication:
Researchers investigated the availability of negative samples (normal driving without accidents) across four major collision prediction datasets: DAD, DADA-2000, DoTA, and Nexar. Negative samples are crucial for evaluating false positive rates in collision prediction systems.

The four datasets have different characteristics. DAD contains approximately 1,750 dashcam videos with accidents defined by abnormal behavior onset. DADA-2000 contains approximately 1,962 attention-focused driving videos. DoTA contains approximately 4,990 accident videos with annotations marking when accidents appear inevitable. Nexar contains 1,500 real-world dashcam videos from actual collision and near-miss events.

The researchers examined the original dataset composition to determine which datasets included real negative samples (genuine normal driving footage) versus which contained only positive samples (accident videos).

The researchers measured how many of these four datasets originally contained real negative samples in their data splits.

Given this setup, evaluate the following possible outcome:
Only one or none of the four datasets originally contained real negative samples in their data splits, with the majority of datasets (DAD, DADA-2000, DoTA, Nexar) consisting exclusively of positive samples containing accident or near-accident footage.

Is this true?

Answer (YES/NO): NO